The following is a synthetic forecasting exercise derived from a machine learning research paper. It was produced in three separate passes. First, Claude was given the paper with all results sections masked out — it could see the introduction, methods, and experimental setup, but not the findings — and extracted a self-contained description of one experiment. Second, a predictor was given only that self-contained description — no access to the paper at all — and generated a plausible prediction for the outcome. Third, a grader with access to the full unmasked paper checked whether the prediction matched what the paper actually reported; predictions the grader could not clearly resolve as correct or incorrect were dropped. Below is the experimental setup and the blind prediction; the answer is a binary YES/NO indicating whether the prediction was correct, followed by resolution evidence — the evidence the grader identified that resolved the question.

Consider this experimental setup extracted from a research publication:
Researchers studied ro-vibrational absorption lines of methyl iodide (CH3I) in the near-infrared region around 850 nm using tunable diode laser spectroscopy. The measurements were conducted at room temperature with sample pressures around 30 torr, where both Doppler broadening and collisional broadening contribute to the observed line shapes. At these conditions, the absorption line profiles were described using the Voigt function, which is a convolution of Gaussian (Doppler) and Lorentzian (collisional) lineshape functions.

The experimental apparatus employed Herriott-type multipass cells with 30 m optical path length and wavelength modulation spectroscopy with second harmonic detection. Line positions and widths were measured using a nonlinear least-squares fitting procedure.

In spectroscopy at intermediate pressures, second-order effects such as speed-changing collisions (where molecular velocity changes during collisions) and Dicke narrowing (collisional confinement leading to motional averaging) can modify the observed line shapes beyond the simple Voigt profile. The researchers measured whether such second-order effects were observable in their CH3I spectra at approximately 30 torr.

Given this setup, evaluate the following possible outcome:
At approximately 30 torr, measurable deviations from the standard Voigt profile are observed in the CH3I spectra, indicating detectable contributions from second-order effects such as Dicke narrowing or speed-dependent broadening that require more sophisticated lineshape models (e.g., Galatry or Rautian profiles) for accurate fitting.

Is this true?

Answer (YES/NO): NO